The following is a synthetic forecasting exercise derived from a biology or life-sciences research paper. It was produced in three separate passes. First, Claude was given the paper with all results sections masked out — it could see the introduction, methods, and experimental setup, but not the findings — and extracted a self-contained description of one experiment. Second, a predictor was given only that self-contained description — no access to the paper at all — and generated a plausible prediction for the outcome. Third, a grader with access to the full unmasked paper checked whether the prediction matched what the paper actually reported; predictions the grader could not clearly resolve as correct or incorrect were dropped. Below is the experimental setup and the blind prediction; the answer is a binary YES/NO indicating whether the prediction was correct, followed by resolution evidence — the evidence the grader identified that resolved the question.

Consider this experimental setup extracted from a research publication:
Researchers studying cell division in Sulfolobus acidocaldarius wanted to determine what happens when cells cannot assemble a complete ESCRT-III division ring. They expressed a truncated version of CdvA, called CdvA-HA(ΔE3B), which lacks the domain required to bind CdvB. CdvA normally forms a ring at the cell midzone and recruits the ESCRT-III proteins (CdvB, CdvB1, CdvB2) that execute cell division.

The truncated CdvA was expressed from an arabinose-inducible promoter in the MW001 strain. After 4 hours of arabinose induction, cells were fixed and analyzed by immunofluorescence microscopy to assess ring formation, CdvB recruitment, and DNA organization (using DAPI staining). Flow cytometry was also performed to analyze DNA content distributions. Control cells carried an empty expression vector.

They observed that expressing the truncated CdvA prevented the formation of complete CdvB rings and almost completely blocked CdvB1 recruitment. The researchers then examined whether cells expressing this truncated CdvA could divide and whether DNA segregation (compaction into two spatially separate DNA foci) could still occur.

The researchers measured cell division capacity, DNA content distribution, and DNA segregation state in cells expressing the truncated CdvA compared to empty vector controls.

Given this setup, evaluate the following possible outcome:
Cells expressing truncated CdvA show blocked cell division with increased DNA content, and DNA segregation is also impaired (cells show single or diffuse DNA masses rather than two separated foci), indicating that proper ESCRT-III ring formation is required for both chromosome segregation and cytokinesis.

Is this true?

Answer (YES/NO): YES